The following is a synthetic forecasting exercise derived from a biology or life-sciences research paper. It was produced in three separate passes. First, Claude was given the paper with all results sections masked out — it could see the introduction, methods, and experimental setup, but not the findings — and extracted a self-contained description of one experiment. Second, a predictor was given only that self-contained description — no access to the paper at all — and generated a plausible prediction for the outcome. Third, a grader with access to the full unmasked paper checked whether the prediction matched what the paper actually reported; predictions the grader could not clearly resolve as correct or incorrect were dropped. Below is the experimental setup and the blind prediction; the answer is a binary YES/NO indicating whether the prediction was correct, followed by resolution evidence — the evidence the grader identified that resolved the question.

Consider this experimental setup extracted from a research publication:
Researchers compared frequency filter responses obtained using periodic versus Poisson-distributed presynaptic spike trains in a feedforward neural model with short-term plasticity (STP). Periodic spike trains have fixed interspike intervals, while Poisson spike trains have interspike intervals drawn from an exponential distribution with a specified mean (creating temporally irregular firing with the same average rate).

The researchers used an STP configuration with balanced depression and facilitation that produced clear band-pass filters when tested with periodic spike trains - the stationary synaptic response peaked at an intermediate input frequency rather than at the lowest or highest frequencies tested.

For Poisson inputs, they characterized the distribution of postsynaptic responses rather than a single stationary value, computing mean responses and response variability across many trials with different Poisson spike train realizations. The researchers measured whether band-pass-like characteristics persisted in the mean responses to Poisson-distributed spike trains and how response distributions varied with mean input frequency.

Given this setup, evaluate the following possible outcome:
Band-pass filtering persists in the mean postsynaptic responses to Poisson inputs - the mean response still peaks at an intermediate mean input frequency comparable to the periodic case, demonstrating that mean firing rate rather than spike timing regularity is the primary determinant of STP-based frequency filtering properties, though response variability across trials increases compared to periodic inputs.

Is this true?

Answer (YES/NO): YES